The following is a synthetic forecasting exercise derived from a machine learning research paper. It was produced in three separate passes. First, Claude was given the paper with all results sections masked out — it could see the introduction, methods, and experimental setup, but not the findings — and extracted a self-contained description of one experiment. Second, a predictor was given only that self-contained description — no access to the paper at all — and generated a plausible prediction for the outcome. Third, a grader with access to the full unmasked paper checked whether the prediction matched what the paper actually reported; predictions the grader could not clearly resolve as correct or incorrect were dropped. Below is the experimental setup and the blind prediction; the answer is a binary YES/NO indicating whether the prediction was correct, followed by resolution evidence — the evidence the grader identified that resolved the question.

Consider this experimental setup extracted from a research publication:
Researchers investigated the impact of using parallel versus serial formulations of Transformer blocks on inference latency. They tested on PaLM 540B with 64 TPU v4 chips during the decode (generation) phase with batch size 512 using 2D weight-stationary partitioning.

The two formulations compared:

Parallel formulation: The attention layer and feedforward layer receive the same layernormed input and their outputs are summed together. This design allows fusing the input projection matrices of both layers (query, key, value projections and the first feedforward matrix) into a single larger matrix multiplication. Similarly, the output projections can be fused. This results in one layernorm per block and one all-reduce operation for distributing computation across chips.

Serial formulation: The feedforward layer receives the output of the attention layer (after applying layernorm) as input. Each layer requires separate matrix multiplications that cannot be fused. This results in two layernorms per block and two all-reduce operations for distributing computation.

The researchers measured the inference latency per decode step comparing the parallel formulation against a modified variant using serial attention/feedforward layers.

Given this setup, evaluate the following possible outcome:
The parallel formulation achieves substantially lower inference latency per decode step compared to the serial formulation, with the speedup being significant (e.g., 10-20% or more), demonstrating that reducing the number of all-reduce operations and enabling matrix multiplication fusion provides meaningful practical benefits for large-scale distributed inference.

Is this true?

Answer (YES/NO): YES